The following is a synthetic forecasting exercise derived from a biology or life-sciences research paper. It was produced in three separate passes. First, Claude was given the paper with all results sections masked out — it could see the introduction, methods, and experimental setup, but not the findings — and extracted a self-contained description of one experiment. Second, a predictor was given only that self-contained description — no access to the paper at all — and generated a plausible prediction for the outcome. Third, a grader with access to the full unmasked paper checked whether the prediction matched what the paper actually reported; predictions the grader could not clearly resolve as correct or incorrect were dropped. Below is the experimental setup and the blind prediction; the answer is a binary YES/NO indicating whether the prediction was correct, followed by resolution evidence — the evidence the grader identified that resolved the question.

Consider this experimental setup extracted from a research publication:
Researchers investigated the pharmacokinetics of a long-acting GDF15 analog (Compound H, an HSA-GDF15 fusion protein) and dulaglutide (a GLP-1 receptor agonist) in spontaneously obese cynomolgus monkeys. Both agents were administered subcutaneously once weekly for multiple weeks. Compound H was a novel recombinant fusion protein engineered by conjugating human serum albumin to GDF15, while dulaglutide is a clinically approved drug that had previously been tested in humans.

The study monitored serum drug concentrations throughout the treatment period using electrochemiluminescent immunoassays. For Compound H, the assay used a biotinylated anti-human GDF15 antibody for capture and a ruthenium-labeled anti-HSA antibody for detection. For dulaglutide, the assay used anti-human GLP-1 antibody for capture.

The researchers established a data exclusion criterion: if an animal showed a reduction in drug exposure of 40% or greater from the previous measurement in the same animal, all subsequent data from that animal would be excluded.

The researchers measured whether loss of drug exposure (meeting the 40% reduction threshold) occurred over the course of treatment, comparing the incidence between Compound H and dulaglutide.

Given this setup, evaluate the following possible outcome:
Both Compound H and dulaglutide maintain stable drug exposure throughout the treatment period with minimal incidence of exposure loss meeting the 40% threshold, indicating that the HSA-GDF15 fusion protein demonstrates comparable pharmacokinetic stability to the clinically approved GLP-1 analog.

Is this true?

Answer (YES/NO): NO